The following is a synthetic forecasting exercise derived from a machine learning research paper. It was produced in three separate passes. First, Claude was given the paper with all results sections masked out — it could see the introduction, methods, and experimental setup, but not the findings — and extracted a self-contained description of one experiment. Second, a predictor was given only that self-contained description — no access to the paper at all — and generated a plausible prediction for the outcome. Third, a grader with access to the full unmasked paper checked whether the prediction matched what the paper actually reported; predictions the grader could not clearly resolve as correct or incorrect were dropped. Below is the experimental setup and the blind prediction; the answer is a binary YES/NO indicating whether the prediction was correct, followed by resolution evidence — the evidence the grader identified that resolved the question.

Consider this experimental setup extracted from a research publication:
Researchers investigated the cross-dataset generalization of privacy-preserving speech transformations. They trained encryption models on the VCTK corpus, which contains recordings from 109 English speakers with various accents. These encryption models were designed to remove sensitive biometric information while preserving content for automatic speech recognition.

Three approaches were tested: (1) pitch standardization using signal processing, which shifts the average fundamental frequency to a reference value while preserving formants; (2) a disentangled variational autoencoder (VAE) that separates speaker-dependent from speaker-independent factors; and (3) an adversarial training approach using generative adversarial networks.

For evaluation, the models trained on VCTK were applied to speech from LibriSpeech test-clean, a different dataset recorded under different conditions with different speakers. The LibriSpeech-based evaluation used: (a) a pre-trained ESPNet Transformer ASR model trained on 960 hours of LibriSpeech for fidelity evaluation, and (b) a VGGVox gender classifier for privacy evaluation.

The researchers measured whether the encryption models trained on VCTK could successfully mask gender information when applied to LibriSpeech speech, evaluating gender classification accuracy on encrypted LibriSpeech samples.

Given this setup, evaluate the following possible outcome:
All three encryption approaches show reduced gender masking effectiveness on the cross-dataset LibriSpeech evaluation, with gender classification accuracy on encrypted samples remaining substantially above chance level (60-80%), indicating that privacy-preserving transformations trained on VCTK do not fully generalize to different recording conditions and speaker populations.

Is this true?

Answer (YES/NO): NO